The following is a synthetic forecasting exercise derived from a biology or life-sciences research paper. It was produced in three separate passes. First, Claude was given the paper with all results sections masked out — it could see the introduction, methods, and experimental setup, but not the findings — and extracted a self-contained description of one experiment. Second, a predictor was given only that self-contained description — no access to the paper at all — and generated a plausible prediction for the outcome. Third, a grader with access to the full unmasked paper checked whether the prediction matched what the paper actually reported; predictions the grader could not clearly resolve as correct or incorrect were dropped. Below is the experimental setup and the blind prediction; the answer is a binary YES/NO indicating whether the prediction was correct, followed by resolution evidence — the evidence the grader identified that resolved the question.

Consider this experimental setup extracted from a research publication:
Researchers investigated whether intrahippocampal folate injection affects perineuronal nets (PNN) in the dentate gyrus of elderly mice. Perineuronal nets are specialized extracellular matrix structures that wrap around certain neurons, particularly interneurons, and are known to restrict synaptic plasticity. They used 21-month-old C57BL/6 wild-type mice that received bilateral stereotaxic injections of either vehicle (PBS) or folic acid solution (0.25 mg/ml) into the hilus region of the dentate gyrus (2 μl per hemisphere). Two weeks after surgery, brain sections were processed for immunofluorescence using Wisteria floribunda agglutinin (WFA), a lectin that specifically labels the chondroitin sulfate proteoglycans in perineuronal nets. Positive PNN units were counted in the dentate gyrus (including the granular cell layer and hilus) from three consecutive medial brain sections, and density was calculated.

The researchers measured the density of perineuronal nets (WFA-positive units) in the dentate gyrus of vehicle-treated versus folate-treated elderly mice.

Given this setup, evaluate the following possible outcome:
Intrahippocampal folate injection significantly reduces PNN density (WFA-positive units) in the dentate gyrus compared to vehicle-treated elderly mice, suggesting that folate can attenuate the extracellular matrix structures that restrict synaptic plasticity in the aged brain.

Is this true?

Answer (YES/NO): YES